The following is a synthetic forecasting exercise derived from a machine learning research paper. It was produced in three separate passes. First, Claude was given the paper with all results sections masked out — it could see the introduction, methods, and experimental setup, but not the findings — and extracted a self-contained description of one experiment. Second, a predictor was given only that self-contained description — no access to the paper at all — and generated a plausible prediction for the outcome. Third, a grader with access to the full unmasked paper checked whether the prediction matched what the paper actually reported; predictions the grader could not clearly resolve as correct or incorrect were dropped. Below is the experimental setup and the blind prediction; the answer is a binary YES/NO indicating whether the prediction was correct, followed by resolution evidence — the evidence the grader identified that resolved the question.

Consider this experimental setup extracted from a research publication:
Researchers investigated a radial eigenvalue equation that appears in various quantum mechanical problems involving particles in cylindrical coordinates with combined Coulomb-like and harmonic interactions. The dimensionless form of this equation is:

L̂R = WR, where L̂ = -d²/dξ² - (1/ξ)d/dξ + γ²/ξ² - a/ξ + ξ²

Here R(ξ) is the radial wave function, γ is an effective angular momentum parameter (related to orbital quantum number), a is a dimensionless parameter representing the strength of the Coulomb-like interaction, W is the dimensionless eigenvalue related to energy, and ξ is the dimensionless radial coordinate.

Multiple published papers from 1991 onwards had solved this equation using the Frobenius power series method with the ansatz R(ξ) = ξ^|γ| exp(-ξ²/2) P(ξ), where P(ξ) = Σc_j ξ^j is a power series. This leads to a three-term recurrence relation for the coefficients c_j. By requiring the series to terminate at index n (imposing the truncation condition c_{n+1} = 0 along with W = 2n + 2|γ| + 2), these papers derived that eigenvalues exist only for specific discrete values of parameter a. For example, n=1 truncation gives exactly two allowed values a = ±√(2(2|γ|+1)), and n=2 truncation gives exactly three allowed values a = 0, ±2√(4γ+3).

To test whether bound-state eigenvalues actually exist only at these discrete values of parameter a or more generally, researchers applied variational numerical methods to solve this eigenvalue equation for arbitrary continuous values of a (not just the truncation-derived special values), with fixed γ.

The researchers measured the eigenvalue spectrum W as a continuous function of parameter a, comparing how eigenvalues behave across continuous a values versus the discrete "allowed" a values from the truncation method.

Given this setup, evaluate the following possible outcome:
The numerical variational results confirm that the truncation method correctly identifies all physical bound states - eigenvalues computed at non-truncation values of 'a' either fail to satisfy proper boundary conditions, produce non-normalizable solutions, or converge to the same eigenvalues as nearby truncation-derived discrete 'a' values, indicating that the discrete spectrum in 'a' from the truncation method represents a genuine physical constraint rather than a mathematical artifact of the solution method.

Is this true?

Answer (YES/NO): NO